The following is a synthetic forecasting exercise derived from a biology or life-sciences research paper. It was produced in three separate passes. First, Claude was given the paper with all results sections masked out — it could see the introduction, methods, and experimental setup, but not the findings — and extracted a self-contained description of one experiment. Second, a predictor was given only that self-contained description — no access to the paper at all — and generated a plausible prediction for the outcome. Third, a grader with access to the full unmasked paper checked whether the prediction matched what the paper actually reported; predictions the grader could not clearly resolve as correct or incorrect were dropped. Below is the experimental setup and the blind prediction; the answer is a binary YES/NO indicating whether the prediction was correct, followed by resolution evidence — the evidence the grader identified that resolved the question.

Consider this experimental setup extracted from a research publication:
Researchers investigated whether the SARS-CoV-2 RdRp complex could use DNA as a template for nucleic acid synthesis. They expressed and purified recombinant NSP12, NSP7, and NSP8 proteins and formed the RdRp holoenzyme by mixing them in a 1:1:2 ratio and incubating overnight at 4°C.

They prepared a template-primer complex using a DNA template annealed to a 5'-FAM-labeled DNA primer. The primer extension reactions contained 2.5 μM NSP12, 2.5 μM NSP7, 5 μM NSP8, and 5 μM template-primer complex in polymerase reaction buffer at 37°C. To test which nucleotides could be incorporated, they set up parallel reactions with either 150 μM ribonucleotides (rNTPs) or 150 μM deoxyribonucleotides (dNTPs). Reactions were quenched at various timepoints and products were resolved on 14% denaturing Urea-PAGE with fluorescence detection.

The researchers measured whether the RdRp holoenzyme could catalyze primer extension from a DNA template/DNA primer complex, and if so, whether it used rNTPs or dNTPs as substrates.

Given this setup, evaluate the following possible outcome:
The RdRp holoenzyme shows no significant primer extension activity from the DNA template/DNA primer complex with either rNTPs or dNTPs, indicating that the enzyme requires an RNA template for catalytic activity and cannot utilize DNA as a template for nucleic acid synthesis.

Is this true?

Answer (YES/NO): NO